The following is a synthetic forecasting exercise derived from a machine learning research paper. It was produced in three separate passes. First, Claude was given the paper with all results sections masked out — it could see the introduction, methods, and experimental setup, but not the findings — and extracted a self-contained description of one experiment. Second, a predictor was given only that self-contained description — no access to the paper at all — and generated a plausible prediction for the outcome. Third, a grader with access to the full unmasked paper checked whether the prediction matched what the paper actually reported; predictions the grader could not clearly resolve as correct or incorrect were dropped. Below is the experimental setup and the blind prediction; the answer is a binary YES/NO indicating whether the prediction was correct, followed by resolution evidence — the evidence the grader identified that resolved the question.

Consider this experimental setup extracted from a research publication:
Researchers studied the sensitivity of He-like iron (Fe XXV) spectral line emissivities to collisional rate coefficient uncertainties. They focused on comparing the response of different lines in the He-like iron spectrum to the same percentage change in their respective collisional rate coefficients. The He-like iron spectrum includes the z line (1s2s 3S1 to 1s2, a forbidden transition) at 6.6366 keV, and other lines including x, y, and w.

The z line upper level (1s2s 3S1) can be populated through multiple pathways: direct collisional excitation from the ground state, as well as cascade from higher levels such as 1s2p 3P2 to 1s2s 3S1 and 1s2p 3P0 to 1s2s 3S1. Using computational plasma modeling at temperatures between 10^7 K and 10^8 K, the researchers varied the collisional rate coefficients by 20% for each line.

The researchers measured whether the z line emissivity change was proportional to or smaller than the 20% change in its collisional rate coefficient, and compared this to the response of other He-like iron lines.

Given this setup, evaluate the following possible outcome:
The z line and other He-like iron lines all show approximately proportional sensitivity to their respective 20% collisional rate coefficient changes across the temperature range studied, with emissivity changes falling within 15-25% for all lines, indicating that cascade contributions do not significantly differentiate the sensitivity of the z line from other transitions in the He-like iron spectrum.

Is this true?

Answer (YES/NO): NO